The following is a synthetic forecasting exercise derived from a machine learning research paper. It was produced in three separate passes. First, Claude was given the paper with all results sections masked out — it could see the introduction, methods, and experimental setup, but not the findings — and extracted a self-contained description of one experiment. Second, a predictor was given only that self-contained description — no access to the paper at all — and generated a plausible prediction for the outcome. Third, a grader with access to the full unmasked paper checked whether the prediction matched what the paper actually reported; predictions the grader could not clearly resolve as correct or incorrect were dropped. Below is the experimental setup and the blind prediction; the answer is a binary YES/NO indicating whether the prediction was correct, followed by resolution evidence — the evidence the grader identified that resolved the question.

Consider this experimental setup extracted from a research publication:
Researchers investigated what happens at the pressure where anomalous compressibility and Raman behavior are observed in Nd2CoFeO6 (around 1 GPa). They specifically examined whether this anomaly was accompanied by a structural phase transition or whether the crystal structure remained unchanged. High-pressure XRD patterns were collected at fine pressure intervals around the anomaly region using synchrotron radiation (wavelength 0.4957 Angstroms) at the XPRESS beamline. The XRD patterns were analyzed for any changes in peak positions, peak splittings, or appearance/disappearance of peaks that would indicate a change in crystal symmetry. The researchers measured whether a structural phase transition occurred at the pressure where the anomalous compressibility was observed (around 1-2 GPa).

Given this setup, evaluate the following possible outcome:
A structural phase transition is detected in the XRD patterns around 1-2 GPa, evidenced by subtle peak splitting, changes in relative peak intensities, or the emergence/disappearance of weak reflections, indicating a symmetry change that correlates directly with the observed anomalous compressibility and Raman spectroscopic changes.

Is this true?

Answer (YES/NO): NO